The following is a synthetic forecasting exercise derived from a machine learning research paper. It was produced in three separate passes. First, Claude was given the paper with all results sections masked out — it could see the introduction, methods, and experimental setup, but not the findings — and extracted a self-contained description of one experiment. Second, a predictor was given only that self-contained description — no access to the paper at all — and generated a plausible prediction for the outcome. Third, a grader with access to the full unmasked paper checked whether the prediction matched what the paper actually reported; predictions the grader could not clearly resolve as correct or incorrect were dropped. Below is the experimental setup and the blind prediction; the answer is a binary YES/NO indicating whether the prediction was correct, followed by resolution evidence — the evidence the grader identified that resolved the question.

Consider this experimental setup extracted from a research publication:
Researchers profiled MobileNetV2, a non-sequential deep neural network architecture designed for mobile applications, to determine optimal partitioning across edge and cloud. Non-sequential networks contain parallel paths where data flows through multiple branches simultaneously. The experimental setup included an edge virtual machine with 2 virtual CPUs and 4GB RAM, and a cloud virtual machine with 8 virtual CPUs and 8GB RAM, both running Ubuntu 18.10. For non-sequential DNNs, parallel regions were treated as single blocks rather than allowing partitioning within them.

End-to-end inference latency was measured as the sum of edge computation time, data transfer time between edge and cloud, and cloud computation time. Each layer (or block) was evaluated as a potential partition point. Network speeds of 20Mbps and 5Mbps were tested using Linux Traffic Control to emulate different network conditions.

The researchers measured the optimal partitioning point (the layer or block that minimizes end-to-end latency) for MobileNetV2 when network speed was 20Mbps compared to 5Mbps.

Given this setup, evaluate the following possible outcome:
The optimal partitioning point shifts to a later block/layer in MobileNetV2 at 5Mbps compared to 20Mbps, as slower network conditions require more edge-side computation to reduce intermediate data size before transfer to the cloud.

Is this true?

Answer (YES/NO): YES